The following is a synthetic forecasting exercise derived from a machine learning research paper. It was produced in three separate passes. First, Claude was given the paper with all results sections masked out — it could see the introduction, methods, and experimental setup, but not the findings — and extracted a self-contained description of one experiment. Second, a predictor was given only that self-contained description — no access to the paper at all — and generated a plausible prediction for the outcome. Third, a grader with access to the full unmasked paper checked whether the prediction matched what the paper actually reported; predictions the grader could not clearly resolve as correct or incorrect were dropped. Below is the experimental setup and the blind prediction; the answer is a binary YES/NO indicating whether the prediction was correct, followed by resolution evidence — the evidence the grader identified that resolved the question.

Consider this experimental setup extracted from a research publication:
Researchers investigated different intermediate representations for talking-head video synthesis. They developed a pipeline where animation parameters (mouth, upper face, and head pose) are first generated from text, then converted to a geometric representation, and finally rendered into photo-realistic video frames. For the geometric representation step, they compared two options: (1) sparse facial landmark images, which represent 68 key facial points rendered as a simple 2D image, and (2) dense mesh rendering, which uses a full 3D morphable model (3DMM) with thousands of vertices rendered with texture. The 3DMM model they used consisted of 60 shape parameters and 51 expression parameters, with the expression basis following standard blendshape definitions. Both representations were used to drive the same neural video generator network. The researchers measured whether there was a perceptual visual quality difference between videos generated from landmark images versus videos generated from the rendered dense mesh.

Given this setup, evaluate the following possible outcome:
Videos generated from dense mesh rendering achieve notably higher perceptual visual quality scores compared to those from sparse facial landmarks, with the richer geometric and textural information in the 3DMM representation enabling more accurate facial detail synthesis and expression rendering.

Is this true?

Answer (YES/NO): NO